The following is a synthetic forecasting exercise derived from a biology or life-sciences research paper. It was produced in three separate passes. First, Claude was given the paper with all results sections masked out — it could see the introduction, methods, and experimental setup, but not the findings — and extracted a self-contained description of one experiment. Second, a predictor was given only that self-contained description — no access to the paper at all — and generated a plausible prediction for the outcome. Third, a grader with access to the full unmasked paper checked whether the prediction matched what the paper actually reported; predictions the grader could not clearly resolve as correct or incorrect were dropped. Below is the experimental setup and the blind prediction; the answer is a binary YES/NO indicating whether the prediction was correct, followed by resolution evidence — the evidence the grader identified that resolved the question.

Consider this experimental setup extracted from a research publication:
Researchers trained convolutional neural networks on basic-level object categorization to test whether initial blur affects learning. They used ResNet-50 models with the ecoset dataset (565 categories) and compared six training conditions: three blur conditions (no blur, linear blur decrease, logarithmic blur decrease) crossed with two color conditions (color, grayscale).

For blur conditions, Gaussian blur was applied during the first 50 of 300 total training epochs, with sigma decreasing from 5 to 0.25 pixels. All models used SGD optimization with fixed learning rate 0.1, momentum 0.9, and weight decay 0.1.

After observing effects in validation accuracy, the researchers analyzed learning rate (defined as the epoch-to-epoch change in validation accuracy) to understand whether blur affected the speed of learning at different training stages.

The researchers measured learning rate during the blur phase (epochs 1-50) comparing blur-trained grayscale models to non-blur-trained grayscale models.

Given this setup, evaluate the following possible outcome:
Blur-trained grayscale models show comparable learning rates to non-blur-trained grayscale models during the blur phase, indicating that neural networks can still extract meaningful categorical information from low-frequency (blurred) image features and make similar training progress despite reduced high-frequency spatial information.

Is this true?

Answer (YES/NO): NO